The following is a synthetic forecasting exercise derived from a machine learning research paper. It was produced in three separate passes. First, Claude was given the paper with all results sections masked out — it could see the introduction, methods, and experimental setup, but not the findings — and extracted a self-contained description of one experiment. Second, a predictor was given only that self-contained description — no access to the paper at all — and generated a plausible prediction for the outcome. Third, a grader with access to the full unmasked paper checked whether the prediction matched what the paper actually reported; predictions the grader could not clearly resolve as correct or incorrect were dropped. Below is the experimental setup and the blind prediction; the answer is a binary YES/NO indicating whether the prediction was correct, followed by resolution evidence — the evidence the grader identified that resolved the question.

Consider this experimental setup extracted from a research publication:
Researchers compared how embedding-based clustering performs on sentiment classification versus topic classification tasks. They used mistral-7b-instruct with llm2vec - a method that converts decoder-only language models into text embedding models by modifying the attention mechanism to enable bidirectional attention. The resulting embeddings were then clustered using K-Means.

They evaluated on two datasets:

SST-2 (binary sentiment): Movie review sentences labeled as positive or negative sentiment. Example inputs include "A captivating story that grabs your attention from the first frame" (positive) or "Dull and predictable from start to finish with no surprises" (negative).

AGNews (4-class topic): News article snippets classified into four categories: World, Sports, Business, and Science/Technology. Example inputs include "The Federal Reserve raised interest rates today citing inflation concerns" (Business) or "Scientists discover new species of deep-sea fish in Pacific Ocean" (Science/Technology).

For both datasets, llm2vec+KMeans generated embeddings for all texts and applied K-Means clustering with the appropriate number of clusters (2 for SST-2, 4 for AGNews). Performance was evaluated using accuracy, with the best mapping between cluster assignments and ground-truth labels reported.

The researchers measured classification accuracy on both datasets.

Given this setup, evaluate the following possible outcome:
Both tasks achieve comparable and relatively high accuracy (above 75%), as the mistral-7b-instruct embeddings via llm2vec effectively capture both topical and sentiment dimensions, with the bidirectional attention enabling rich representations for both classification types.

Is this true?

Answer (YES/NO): NO